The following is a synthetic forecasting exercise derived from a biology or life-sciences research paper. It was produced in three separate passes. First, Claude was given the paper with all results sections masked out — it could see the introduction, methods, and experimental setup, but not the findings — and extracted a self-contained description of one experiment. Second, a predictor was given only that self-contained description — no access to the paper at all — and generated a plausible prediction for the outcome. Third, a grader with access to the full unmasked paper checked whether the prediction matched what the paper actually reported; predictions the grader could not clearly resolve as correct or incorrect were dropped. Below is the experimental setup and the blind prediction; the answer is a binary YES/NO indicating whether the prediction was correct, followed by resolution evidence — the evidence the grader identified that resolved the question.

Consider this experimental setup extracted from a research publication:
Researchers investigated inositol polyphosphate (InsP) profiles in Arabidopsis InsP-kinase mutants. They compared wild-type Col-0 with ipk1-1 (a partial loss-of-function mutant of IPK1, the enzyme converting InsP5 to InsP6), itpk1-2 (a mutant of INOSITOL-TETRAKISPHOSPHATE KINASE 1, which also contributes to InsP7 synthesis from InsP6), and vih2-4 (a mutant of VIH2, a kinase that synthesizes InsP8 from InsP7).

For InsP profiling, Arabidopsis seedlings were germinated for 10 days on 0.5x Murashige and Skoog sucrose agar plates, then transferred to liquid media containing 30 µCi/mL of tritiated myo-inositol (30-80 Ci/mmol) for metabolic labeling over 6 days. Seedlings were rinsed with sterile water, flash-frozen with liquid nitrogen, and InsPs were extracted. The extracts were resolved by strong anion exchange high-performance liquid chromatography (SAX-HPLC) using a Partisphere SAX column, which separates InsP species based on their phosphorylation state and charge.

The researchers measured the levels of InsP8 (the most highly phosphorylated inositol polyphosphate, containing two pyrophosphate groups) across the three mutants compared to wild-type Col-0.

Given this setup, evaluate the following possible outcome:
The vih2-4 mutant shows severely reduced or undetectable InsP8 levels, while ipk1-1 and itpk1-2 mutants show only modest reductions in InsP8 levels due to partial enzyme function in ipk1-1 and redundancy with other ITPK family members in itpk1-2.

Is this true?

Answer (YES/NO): NO